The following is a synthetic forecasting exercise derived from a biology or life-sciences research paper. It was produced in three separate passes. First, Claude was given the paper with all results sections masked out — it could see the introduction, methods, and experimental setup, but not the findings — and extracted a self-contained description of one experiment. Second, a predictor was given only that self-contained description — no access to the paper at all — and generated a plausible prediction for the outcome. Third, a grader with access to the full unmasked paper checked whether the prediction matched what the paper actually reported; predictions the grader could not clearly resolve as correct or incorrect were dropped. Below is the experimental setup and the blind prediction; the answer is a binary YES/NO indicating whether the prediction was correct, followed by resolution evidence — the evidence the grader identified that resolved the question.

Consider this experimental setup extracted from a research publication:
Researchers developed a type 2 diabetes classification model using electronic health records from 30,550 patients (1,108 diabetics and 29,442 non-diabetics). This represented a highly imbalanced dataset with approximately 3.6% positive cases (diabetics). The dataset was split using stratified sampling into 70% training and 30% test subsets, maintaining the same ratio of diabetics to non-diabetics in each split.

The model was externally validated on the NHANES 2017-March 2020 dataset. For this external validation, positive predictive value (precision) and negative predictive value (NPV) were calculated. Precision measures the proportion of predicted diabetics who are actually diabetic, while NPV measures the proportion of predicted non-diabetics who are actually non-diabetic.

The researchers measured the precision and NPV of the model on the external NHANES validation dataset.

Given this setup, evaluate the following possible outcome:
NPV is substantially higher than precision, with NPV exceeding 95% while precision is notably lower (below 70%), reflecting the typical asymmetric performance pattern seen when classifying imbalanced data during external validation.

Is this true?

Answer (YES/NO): YES